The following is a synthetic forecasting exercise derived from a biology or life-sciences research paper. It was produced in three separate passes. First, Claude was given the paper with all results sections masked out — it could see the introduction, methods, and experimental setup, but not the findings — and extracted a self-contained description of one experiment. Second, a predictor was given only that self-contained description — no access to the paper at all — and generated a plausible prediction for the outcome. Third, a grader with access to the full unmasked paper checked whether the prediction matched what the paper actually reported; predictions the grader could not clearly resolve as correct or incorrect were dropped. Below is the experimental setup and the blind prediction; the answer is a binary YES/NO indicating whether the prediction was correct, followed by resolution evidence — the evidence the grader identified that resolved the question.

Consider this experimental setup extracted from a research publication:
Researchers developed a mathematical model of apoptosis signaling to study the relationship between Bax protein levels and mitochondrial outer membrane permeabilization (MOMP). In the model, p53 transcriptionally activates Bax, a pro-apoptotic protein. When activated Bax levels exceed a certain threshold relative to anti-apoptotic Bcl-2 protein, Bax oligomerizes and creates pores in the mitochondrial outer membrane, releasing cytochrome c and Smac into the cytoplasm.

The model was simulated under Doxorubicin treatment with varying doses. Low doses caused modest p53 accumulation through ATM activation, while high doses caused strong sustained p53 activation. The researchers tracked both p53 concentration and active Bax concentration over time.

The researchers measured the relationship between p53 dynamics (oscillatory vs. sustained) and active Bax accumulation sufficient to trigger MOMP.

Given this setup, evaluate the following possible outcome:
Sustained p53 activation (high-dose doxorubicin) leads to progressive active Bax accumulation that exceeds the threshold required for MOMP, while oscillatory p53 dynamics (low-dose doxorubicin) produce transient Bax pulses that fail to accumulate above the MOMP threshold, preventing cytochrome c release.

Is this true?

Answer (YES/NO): YES